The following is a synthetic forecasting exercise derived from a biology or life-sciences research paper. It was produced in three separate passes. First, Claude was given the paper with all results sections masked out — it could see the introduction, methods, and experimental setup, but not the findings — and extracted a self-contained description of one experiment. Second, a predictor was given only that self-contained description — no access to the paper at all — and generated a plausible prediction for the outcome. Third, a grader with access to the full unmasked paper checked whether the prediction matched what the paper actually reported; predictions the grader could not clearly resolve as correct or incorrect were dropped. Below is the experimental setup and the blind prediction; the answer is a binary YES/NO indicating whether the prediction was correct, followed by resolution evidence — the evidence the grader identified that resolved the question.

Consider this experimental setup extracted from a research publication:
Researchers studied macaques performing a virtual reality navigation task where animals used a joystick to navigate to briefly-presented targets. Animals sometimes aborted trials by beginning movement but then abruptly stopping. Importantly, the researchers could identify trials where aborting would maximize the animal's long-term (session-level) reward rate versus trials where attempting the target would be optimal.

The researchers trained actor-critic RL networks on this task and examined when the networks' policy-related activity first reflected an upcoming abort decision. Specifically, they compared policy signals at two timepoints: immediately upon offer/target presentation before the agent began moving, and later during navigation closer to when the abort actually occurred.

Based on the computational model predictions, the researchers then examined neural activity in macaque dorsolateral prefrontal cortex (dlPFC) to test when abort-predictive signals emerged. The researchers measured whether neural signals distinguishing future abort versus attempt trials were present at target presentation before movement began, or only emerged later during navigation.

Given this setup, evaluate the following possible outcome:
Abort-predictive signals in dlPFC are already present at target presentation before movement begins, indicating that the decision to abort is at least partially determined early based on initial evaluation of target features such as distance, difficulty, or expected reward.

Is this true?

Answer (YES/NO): YES